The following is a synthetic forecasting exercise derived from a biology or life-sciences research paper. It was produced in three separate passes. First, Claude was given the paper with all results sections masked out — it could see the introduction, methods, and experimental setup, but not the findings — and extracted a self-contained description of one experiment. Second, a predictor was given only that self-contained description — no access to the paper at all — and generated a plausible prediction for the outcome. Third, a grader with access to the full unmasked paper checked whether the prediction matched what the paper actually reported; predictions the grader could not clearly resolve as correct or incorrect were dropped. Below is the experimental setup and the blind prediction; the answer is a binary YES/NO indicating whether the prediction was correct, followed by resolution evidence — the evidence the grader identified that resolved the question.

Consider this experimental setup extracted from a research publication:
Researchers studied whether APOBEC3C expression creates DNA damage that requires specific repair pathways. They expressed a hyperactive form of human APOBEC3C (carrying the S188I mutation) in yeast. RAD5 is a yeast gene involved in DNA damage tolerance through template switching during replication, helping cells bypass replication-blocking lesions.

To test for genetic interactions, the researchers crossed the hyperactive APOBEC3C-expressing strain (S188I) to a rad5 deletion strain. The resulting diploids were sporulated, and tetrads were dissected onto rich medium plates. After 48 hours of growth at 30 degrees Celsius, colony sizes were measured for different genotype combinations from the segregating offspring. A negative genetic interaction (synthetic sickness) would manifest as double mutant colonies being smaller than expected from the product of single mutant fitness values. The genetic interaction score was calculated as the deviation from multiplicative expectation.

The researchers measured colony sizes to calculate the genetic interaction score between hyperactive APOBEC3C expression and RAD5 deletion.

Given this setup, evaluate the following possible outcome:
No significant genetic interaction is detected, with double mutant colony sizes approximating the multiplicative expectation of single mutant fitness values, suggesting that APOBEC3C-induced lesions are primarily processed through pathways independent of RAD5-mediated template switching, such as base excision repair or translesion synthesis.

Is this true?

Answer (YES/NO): NO